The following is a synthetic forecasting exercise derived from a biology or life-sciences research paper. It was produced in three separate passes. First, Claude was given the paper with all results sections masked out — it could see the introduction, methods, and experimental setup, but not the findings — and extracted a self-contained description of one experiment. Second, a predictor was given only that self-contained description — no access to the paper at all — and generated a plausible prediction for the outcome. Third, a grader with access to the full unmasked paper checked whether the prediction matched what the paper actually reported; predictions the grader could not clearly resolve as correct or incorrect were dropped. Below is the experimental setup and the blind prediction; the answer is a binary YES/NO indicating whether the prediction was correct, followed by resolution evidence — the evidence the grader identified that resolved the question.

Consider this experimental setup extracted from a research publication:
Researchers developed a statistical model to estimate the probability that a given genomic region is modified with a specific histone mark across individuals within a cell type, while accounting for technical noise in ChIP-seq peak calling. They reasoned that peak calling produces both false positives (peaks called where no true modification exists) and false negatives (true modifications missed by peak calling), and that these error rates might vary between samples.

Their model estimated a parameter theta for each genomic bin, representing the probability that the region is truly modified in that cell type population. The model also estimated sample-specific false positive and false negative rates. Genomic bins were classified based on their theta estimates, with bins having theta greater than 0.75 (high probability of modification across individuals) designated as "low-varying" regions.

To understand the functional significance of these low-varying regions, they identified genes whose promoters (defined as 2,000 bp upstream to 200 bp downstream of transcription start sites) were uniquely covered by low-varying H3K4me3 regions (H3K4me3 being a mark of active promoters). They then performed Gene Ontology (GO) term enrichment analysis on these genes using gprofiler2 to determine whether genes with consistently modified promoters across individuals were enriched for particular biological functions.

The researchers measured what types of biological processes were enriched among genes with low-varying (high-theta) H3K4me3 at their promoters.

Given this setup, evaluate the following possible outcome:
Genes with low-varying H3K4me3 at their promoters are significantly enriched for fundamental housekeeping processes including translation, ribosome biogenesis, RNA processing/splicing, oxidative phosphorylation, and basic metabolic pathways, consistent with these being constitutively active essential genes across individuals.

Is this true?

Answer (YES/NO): NO